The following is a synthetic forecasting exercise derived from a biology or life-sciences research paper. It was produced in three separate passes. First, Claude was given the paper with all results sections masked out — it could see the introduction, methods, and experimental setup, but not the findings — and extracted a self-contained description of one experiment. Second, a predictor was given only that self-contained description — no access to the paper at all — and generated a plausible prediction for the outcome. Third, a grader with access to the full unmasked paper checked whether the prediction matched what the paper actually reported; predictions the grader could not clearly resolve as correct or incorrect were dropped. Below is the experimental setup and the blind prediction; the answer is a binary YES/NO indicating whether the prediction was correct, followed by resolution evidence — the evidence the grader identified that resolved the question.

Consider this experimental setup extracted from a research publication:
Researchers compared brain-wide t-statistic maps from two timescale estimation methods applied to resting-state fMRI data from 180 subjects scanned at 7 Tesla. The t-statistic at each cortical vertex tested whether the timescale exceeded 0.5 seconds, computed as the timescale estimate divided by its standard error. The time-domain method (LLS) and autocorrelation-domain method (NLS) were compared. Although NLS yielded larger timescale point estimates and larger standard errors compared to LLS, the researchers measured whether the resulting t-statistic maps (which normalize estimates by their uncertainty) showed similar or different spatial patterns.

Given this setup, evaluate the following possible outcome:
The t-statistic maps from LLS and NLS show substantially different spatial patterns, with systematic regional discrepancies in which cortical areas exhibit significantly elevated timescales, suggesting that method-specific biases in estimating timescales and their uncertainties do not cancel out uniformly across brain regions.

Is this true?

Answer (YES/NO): NO